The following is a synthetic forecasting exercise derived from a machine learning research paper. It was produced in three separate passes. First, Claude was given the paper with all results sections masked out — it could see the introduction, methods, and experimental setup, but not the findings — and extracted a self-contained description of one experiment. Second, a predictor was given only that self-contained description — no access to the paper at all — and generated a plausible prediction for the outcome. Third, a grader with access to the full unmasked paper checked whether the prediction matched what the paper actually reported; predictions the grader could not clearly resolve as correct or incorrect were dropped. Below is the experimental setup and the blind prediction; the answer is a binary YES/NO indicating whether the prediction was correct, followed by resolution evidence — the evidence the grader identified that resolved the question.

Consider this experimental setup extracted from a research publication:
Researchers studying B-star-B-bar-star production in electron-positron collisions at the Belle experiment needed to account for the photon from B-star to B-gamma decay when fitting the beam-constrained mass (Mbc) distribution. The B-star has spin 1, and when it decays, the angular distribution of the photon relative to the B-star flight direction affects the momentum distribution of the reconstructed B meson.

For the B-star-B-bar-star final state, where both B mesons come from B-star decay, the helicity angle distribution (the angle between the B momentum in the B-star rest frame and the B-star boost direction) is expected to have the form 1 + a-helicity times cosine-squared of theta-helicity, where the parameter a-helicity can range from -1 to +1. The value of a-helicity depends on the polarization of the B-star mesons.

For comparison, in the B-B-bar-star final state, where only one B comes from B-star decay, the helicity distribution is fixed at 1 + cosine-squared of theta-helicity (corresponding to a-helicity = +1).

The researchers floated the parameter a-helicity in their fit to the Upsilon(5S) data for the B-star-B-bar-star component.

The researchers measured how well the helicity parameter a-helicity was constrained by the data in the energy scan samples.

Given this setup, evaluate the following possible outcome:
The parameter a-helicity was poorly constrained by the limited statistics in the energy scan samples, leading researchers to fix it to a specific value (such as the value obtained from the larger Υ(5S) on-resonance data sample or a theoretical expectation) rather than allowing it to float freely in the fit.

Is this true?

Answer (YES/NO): NO